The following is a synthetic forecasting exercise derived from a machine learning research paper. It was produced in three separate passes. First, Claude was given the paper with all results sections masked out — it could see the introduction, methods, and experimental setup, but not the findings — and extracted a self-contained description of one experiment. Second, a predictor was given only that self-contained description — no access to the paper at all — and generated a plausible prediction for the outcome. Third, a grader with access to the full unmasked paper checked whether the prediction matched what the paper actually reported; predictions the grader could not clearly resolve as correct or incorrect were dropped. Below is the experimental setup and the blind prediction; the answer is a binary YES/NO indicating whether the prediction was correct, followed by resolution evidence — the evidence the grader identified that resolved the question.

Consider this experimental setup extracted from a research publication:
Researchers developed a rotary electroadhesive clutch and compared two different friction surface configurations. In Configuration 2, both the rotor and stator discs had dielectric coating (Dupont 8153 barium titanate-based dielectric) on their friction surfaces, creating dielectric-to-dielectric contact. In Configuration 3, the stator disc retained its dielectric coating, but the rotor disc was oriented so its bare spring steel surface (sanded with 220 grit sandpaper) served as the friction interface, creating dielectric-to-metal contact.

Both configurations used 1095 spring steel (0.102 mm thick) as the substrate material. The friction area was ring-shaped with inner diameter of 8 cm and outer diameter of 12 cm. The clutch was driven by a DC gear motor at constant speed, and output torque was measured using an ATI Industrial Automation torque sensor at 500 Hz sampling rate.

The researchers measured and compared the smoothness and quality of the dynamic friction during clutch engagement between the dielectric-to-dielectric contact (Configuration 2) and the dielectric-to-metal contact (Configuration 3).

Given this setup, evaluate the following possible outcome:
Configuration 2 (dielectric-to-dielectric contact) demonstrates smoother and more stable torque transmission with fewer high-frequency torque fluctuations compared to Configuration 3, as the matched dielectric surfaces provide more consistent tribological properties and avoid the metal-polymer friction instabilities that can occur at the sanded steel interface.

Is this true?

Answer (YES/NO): NO